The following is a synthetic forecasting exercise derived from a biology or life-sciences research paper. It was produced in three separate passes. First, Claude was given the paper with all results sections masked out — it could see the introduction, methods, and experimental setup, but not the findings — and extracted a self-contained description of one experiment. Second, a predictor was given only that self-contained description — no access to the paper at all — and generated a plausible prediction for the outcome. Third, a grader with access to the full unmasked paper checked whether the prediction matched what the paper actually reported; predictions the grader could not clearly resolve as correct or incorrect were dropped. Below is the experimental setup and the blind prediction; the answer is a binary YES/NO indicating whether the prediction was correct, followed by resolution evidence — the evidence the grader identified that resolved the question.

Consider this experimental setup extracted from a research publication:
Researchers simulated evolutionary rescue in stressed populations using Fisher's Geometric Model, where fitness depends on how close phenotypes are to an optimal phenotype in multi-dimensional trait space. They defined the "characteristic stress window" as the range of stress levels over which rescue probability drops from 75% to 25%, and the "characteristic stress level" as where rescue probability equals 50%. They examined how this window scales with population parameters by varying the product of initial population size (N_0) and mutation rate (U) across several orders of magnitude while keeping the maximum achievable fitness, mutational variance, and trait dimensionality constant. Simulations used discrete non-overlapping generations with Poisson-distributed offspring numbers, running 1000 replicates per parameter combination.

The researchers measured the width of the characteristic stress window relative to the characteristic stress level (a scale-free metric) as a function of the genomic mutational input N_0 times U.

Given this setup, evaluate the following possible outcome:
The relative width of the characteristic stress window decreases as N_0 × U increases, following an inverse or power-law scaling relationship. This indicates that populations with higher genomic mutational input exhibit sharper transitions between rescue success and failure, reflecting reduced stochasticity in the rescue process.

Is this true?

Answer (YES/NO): NO